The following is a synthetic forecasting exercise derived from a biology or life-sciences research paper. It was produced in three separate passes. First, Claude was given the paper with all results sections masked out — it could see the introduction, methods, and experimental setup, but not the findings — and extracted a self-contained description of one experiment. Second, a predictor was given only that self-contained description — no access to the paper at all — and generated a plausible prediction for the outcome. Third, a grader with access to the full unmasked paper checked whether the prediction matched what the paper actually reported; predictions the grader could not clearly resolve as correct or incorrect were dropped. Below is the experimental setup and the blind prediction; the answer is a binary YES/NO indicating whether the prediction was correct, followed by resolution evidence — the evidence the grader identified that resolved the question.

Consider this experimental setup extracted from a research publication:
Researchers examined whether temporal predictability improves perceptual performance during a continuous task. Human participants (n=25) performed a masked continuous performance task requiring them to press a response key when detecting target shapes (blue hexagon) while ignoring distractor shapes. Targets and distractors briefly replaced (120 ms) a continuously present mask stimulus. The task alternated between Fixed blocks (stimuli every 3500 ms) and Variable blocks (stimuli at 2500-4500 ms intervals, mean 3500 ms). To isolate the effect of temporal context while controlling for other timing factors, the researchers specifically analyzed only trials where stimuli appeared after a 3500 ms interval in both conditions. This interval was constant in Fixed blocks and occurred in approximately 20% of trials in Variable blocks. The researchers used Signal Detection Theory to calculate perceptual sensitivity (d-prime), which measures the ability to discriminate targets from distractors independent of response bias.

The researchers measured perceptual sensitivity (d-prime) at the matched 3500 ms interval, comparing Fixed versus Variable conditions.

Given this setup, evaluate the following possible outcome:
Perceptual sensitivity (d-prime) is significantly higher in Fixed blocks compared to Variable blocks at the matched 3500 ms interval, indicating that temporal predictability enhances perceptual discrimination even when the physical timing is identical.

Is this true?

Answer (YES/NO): YES